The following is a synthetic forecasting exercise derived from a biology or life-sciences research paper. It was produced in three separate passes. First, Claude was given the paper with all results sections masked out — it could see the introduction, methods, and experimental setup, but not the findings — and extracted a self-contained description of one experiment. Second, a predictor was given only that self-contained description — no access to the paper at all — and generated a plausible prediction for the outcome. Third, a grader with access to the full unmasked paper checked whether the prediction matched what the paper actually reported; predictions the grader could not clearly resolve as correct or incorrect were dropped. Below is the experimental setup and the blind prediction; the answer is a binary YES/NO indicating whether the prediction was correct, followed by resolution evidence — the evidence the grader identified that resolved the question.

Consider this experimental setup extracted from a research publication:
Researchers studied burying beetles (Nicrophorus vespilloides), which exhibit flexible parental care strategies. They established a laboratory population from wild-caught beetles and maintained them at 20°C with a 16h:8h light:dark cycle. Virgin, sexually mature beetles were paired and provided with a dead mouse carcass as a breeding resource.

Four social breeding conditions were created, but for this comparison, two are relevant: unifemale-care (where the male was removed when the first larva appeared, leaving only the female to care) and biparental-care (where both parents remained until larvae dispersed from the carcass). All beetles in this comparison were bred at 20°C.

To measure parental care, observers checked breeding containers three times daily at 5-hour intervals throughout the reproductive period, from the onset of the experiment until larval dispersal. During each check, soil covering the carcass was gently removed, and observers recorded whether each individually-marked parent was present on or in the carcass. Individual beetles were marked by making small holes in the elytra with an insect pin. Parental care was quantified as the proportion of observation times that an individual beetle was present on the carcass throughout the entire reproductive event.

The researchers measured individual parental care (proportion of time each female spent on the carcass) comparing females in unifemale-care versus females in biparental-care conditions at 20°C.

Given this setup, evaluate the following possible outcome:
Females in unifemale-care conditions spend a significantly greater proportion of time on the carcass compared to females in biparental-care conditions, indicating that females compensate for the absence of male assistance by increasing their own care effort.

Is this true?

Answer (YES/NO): YES